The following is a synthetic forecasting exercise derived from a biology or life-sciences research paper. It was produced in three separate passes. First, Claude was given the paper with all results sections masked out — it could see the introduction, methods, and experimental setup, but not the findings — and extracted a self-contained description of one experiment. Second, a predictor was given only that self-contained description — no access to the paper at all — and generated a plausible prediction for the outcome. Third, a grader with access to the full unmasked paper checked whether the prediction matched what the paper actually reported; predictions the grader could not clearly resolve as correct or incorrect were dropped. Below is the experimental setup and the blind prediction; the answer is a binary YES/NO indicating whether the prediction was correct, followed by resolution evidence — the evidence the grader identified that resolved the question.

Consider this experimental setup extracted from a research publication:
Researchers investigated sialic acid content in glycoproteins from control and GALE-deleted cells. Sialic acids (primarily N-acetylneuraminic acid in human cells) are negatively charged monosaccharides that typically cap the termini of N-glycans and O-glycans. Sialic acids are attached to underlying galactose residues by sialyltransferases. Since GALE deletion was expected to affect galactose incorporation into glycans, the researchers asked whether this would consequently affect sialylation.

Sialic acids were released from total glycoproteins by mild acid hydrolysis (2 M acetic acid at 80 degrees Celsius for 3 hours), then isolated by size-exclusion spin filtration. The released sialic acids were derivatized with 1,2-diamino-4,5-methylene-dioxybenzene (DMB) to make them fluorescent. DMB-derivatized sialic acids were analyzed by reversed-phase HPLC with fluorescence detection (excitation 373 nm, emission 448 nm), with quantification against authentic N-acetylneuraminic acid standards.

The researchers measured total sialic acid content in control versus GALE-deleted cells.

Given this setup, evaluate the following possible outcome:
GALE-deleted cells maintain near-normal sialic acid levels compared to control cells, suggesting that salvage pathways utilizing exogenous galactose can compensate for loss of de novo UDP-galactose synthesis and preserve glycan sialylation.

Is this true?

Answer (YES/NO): NO